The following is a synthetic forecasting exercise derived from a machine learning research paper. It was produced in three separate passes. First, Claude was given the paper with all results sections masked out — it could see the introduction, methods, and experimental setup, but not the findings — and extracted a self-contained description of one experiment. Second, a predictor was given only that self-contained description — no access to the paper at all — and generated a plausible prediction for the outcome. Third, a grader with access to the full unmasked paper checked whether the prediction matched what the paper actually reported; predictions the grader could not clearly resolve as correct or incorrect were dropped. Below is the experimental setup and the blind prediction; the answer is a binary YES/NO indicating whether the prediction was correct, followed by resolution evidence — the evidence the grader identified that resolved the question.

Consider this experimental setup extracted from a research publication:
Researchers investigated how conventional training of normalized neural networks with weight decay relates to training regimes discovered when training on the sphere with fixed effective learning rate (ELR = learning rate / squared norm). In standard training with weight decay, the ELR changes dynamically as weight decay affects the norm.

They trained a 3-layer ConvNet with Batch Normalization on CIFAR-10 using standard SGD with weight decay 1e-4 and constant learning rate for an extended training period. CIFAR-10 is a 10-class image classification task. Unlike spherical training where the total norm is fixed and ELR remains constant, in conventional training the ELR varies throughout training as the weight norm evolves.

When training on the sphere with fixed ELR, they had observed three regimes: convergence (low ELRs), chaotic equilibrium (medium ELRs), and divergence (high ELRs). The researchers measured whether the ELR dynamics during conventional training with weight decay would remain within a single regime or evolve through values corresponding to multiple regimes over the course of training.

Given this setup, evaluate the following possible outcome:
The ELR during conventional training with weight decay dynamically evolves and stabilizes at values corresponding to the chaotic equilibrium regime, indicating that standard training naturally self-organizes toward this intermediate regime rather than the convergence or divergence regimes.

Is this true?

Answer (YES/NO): NO